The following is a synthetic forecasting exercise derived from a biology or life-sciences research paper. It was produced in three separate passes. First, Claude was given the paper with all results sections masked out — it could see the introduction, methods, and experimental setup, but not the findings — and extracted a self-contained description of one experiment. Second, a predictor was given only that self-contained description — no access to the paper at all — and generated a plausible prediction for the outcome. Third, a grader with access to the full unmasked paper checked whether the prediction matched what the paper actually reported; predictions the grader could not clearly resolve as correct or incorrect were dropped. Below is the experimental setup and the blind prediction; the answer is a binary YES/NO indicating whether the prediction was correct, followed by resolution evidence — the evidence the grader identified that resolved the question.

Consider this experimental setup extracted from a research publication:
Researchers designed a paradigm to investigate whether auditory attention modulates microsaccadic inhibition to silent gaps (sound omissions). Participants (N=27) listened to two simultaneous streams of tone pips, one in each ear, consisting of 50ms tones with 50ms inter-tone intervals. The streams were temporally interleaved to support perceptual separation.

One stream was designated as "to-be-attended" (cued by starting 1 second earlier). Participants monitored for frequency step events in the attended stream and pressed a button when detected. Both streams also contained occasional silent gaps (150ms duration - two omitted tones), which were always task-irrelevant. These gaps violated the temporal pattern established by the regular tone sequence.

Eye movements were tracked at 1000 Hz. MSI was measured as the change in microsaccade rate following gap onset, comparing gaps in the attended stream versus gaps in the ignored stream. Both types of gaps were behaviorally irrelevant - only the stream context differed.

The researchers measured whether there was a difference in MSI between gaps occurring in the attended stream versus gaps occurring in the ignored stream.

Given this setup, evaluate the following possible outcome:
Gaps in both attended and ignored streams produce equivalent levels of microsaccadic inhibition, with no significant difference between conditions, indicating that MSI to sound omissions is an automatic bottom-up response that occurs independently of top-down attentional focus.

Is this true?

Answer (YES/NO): NO